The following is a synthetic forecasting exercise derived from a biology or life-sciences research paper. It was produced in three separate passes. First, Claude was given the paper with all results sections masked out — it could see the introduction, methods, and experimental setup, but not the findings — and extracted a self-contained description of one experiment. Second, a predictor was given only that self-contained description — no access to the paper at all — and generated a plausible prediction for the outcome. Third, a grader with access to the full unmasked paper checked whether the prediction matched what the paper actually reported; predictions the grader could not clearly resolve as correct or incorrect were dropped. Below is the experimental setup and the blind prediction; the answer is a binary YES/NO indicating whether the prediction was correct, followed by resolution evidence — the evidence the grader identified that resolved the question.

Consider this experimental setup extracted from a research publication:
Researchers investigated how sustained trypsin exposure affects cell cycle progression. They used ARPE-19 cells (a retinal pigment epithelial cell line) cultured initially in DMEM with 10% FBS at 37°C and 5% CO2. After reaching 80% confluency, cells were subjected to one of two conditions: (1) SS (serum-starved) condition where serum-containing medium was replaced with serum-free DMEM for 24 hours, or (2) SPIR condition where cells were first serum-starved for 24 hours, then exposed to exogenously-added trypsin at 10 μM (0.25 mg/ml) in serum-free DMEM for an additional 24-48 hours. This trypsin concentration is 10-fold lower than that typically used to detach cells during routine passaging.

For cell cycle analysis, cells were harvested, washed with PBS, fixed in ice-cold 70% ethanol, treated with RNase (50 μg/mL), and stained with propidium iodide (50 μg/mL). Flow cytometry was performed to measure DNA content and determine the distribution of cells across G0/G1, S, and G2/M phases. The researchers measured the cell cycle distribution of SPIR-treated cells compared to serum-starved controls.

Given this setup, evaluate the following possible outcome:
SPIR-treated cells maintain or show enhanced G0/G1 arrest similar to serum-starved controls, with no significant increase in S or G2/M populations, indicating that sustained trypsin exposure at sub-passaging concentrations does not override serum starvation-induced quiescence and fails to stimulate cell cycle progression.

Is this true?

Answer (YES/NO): YES